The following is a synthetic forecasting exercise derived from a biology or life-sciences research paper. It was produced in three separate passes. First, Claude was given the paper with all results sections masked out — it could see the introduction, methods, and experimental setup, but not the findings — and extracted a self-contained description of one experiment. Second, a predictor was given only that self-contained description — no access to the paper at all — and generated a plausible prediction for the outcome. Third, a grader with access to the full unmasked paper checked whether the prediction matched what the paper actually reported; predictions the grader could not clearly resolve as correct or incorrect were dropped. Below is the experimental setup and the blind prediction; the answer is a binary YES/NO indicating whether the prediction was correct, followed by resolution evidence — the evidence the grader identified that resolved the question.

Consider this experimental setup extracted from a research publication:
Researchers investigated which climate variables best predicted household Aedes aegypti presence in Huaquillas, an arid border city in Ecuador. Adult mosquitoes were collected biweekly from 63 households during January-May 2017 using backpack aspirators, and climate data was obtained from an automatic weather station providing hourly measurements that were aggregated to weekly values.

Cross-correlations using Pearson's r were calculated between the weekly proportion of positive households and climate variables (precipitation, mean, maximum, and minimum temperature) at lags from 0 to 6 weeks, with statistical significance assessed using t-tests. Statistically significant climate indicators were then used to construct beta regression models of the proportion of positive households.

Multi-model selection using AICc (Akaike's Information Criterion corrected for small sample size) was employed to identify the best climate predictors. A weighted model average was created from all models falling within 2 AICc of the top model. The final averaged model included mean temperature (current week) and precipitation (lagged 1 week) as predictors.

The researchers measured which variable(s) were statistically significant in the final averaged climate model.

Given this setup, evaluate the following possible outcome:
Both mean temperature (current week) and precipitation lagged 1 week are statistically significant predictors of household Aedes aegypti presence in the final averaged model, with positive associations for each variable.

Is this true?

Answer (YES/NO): NO